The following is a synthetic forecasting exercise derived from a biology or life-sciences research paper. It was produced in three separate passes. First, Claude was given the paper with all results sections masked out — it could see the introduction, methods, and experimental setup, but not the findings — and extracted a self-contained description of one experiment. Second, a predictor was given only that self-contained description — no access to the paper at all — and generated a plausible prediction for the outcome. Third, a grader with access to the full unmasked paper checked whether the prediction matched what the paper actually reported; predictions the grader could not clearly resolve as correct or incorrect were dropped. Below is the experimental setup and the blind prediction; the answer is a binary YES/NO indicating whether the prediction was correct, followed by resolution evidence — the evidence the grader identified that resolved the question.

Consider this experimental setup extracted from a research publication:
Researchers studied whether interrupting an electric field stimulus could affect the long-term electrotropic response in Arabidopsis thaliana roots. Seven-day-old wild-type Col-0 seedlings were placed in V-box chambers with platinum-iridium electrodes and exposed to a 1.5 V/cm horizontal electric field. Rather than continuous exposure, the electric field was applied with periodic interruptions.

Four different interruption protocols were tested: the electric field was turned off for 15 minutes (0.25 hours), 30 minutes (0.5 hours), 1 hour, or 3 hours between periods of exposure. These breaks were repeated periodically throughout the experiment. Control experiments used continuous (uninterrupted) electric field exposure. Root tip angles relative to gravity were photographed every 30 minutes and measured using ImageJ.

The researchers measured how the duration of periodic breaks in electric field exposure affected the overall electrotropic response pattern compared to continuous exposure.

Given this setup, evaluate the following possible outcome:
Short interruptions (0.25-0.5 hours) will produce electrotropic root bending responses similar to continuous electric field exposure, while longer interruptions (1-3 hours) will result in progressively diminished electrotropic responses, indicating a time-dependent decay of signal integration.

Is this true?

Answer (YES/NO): NO